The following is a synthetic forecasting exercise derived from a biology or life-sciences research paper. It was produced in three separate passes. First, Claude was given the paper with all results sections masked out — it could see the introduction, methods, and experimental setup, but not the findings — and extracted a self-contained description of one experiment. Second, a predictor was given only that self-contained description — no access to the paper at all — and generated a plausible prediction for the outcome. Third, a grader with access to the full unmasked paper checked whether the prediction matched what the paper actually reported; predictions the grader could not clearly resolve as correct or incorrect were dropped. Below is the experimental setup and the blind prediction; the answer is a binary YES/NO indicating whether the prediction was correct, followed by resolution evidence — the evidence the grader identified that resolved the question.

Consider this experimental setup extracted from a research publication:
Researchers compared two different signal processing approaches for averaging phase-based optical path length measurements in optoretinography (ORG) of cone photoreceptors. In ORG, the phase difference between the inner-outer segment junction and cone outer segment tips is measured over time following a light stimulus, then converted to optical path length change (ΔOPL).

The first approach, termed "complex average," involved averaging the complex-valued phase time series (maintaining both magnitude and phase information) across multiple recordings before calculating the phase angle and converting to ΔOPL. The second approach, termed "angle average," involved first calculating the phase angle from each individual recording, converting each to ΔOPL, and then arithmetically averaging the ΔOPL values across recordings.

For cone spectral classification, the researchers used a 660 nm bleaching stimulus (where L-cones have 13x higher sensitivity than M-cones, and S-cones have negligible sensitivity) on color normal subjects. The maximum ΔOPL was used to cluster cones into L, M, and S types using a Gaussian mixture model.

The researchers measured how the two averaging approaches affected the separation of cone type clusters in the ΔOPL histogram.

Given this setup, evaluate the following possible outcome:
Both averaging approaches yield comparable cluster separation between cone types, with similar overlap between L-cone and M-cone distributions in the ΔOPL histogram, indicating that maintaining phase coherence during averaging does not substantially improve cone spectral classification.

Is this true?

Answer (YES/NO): NO